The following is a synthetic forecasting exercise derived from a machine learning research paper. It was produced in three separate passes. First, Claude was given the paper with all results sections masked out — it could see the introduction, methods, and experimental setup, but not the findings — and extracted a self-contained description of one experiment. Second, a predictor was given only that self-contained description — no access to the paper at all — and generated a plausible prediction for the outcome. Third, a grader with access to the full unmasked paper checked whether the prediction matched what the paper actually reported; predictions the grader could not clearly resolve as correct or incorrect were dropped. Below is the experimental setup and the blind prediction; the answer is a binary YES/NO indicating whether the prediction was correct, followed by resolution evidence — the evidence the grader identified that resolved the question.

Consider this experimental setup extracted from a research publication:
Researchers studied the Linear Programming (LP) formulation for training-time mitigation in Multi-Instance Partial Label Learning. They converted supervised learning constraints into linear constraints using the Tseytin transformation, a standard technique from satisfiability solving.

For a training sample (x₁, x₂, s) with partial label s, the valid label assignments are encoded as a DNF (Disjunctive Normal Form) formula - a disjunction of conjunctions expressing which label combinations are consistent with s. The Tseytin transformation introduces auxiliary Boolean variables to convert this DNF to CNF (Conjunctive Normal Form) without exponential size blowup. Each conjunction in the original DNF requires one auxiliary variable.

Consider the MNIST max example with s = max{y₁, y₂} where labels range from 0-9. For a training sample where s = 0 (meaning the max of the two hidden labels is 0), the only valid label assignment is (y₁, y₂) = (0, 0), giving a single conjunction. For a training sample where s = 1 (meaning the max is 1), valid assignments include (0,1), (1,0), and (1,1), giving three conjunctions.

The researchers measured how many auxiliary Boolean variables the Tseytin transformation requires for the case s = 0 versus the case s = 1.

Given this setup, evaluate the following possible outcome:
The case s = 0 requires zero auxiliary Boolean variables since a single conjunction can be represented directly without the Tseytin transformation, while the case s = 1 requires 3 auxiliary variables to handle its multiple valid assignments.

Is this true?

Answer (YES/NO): NO